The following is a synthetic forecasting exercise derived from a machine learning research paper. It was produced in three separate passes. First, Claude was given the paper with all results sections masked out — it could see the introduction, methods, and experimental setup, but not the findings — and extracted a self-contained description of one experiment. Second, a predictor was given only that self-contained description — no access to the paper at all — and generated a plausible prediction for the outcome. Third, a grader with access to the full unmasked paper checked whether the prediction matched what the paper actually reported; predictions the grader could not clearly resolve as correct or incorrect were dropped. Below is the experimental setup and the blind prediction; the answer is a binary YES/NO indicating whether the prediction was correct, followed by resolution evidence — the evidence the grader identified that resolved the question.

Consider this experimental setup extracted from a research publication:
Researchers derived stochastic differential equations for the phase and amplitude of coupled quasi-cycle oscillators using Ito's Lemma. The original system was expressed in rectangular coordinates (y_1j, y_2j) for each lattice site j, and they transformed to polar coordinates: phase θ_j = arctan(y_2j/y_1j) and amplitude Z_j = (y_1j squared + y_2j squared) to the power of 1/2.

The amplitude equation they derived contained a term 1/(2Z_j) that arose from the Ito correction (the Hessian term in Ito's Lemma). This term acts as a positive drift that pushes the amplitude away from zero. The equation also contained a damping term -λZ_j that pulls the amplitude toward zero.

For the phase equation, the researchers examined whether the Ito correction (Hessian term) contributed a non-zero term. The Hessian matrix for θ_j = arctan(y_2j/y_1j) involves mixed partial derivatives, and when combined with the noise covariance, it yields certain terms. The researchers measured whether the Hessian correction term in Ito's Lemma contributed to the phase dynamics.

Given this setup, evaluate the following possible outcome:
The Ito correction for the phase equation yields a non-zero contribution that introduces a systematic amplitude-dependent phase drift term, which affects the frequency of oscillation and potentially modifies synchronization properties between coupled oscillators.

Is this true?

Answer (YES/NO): NO